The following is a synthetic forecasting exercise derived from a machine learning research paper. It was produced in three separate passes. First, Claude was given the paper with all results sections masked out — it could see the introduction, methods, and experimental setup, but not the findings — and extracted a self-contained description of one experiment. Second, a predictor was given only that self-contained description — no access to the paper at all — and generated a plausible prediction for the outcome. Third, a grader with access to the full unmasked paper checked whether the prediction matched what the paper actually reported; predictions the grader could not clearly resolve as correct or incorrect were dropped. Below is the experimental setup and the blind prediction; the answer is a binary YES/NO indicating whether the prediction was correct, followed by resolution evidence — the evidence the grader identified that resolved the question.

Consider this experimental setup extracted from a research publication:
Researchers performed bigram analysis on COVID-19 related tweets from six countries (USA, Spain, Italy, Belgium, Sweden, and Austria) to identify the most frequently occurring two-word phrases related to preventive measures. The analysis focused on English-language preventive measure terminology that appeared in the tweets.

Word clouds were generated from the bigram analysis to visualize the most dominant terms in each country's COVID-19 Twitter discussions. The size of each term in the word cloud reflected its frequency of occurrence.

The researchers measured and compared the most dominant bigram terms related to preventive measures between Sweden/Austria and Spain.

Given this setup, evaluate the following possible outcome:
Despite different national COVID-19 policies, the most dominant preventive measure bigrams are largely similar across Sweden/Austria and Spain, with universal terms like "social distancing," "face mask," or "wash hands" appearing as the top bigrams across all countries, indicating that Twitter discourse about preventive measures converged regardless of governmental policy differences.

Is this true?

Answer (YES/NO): NO